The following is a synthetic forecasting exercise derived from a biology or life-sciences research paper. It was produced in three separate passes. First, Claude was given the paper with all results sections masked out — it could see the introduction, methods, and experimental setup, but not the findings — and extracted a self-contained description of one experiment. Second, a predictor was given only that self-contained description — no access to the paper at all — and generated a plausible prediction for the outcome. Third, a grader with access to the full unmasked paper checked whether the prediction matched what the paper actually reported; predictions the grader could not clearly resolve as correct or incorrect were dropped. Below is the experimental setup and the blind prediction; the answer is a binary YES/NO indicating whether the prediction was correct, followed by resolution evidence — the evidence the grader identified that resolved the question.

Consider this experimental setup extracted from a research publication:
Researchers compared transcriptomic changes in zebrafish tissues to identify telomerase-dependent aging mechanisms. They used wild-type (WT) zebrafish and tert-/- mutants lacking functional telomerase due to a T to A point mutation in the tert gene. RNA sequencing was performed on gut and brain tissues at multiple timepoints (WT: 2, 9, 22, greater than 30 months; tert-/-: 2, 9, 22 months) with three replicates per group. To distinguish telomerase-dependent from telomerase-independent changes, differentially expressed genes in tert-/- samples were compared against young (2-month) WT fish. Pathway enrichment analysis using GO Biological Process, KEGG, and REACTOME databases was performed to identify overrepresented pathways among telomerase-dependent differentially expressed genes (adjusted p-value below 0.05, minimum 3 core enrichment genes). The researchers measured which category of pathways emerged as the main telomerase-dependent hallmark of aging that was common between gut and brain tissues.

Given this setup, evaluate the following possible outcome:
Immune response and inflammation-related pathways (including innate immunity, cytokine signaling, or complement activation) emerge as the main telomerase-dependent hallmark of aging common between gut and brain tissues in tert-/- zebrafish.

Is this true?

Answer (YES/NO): YES